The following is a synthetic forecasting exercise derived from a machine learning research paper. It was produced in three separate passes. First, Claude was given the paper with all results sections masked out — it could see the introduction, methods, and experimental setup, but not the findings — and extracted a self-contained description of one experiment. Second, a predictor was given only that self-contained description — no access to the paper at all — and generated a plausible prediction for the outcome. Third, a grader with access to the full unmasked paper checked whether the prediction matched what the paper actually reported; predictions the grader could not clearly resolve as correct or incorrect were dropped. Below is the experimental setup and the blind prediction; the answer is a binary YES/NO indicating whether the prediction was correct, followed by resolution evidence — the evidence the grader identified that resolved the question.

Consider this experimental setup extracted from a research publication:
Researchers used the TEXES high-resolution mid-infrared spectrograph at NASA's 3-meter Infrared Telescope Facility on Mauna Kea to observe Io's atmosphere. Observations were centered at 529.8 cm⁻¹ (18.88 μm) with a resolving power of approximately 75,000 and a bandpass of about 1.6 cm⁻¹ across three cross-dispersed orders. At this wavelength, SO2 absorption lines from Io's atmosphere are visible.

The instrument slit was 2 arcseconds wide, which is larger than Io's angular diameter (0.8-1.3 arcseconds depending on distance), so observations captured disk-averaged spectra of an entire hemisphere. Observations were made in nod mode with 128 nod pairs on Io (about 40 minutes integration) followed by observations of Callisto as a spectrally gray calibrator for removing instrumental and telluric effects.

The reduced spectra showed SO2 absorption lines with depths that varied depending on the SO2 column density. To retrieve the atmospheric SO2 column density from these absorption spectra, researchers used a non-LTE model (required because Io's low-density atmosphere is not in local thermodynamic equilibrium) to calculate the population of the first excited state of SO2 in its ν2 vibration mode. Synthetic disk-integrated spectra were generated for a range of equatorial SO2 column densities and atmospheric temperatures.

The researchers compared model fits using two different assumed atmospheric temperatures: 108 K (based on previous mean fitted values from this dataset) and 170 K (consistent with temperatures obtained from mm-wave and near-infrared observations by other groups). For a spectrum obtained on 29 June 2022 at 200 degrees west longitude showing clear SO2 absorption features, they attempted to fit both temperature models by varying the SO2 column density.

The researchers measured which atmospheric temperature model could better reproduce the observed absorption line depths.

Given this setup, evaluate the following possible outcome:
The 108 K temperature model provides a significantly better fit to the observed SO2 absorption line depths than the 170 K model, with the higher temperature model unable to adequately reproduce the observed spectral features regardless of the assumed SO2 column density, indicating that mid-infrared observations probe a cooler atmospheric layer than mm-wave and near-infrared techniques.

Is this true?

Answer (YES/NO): NO